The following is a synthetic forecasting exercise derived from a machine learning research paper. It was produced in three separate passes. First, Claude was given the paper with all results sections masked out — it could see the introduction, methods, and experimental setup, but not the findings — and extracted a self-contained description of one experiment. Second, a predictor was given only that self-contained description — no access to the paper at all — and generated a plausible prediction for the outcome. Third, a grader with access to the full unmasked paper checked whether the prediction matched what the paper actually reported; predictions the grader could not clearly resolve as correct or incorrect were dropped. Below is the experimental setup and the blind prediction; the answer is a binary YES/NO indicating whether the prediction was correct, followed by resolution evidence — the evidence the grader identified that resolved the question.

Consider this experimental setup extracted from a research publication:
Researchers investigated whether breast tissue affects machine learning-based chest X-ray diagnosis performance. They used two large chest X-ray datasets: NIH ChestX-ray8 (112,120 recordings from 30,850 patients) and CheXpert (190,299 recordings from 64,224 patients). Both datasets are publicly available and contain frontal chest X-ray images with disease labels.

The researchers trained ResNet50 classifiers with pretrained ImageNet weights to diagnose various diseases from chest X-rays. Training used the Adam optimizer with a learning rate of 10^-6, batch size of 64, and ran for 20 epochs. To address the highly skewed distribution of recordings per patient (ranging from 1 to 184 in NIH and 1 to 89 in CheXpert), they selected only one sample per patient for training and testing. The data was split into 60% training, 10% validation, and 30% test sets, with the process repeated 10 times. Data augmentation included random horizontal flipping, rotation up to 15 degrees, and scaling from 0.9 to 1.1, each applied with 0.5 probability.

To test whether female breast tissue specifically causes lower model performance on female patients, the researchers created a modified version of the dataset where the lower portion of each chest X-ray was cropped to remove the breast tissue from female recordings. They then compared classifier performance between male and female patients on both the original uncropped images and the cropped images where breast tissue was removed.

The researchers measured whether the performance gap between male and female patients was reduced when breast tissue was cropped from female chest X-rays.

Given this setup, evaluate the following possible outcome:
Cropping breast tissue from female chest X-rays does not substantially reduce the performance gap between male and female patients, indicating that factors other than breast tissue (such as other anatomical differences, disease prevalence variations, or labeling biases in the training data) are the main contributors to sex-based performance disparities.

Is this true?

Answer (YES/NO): YES